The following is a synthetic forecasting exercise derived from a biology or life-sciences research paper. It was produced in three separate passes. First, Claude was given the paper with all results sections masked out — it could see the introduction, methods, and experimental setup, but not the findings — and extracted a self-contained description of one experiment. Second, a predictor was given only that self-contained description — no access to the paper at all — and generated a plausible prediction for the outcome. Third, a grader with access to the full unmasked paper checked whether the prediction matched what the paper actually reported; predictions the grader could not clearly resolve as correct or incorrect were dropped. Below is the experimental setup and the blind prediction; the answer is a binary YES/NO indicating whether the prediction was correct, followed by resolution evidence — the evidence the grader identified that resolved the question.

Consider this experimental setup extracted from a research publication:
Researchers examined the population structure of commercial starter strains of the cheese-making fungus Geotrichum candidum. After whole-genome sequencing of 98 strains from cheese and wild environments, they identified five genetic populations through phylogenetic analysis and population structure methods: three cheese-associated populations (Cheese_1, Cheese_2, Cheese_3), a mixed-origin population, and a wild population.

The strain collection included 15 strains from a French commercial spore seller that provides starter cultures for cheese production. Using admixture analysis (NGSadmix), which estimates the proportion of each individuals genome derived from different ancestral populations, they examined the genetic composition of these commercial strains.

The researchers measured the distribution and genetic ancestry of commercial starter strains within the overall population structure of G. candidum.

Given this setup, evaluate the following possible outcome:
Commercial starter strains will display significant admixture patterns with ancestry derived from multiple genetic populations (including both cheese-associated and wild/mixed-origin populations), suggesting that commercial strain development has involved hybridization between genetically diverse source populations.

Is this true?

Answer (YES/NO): NO